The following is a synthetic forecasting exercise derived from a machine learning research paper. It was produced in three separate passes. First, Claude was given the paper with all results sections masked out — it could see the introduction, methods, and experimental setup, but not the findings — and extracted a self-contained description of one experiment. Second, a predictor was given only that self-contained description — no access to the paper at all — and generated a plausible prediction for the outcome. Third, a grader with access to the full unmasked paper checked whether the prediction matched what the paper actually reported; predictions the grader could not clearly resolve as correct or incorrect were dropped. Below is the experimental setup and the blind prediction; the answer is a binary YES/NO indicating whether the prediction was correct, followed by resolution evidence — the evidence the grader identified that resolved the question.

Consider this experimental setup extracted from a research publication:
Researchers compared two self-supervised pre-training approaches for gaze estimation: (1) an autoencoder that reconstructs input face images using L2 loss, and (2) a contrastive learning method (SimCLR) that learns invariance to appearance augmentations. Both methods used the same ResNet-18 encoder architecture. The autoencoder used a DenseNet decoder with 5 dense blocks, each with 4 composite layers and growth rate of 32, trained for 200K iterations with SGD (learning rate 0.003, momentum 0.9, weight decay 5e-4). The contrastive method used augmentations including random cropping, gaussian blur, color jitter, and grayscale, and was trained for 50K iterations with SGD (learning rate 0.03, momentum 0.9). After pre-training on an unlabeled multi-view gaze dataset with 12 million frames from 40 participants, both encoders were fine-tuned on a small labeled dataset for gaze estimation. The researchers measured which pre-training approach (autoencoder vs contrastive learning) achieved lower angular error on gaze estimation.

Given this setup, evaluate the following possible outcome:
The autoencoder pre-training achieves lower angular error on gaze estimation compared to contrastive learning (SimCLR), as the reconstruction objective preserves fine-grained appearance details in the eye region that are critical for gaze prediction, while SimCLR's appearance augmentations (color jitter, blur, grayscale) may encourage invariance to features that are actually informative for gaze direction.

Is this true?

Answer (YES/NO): NO